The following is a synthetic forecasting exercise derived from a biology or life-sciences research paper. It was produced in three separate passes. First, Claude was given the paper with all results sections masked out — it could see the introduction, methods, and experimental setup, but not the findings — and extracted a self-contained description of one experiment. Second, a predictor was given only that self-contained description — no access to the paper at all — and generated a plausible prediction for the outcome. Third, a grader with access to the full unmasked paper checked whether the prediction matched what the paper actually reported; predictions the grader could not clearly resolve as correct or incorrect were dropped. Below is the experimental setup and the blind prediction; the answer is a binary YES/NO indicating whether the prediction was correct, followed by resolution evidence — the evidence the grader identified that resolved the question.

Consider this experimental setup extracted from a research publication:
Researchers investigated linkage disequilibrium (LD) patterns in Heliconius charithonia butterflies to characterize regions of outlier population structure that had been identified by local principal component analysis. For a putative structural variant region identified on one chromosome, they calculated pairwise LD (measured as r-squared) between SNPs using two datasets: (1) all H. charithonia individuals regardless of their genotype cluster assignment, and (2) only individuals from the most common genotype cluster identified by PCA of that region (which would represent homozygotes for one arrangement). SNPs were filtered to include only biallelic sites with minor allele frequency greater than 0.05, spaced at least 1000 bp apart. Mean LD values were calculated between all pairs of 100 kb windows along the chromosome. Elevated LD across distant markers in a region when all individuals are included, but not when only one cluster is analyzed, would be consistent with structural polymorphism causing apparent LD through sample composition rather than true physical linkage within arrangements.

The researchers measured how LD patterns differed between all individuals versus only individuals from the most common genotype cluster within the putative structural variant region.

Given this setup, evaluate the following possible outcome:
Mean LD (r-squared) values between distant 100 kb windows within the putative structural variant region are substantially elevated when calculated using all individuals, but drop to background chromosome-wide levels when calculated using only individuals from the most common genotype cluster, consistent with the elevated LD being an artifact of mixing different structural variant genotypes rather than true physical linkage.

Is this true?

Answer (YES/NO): YES